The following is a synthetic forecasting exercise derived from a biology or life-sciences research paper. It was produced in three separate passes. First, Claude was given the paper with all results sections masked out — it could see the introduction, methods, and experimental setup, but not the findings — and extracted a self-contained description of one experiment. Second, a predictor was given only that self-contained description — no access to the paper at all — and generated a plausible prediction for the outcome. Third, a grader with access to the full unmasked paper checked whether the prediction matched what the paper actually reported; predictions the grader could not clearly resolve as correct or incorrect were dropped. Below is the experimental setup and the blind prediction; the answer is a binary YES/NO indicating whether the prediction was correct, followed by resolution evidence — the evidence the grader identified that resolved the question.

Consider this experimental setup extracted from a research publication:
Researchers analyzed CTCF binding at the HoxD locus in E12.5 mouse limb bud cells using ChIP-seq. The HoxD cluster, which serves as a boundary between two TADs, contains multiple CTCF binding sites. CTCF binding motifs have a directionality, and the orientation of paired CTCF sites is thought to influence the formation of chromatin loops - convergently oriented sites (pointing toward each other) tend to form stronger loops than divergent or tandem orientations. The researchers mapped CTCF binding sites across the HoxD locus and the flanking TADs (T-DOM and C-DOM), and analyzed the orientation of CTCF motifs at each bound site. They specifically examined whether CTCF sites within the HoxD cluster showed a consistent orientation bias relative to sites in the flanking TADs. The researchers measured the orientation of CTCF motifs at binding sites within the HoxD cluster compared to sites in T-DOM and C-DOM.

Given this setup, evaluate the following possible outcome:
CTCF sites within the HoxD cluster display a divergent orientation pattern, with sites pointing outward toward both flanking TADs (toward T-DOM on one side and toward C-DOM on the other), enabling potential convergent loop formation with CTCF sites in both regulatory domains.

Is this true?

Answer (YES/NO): YES